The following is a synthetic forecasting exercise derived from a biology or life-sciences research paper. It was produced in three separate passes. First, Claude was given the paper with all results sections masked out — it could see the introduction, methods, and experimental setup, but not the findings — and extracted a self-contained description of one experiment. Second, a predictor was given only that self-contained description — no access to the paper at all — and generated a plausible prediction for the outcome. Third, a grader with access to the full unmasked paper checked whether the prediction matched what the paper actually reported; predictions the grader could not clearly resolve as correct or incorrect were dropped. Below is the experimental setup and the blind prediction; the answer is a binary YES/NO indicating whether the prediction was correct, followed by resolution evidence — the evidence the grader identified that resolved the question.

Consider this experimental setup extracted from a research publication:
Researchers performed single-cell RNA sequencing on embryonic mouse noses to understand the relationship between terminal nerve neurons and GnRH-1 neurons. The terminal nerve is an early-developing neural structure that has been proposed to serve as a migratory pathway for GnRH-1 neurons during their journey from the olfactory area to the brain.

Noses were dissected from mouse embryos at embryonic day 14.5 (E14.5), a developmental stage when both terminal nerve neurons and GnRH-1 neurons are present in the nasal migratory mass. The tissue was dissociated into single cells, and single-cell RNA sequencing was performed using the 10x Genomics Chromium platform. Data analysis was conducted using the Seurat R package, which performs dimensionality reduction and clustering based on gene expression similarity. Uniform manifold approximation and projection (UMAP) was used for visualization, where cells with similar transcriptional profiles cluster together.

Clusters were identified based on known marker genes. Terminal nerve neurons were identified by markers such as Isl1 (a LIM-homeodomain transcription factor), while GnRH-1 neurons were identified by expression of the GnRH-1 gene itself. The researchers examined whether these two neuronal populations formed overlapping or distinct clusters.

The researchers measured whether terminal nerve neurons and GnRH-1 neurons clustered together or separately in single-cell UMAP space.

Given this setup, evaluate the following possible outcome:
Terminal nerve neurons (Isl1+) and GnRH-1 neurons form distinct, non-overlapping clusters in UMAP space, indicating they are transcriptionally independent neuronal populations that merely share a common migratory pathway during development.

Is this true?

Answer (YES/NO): NO